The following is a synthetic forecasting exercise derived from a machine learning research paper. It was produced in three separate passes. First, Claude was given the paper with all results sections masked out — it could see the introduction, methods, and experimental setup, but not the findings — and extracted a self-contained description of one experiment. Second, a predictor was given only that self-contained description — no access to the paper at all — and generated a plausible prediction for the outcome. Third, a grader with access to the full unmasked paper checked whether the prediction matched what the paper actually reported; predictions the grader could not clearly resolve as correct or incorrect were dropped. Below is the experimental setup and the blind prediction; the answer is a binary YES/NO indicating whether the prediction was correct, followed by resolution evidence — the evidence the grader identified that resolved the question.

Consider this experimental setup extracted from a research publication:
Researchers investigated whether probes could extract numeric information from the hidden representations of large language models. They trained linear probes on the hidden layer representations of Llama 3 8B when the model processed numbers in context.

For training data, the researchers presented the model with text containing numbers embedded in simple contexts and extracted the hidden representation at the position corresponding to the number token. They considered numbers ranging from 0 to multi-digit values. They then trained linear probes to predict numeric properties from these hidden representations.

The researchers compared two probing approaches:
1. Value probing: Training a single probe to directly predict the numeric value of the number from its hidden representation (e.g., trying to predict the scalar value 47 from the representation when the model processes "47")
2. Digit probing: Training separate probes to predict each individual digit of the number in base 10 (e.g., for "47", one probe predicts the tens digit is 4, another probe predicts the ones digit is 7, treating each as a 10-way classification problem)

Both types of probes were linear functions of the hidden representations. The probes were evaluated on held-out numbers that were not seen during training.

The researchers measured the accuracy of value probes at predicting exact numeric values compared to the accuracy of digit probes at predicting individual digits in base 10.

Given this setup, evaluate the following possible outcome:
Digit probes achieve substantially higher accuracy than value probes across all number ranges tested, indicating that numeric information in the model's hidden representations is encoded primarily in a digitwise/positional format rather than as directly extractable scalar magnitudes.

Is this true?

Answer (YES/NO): YES